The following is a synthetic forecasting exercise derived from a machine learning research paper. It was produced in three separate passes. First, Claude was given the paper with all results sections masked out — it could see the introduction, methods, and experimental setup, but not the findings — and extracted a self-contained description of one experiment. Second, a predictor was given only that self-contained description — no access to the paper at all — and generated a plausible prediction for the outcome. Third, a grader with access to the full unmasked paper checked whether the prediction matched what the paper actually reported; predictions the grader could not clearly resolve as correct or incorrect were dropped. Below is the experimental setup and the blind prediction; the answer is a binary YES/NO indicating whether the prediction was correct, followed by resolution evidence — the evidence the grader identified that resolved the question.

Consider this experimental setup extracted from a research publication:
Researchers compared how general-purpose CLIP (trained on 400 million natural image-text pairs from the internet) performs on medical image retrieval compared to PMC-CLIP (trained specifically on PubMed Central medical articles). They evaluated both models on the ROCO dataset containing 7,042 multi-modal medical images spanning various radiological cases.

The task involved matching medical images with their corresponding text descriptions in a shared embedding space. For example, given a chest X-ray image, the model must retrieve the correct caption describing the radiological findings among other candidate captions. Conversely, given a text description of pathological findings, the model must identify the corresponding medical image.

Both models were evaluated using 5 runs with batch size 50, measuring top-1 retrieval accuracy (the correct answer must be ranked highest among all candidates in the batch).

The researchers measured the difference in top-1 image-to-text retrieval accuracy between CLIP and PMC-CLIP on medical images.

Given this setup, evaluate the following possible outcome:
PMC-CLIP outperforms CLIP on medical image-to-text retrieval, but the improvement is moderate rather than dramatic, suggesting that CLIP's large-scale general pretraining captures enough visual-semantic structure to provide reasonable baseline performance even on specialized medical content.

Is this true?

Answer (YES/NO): NO